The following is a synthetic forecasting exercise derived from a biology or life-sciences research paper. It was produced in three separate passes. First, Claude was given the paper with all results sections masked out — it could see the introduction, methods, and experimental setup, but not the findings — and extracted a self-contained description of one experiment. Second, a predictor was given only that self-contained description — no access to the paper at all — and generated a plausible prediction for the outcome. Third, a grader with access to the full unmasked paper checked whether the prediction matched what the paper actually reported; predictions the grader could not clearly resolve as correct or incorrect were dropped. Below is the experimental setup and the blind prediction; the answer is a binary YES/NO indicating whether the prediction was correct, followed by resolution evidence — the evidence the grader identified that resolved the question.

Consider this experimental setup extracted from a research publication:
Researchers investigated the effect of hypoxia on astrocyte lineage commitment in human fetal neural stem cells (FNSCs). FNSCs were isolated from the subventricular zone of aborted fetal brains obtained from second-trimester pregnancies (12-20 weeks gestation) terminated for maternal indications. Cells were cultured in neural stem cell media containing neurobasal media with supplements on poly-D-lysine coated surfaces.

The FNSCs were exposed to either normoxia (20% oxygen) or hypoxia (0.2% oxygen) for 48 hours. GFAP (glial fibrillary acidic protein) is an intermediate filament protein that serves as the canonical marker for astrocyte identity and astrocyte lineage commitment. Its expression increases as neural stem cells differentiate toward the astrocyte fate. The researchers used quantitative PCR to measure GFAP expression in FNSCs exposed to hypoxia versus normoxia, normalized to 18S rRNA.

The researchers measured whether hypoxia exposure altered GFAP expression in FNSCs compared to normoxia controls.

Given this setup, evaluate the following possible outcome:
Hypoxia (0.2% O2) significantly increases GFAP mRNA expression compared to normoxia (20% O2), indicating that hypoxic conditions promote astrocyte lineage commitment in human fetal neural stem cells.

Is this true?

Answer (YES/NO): NO